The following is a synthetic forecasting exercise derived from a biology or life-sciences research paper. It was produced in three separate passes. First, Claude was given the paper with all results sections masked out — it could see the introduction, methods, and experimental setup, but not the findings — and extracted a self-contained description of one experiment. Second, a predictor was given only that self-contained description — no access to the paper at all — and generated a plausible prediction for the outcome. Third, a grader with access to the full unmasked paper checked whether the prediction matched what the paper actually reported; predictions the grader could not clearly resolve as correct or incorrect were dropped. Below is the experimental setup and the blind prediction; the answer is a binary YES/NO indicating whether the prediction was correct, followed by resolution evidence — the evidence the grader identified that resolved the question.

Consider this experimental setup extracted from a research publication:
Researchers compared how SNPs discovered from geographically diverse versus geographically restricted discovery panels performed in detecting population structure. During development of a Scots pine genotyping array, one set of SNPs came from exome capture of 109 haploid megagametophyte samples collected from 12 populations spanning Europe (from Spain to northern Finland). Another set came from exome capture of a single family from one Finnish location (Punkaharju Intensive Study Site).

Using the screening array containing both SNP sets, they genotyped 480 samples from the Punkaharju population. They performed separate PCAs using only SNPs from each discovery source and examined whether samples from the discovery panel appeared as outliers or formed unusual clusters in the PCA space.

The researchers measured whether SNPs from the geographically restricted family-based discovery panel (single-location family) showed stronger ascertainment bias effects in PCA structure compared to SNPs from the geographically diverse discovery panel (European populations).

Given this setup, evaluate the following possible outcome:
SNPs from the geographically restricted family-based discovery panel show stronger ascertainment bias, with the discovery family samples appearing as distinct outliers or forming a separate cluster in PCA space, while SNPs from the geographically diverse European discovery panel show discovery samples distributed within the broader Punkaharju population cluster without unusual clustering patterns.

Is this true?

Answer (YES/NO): YES